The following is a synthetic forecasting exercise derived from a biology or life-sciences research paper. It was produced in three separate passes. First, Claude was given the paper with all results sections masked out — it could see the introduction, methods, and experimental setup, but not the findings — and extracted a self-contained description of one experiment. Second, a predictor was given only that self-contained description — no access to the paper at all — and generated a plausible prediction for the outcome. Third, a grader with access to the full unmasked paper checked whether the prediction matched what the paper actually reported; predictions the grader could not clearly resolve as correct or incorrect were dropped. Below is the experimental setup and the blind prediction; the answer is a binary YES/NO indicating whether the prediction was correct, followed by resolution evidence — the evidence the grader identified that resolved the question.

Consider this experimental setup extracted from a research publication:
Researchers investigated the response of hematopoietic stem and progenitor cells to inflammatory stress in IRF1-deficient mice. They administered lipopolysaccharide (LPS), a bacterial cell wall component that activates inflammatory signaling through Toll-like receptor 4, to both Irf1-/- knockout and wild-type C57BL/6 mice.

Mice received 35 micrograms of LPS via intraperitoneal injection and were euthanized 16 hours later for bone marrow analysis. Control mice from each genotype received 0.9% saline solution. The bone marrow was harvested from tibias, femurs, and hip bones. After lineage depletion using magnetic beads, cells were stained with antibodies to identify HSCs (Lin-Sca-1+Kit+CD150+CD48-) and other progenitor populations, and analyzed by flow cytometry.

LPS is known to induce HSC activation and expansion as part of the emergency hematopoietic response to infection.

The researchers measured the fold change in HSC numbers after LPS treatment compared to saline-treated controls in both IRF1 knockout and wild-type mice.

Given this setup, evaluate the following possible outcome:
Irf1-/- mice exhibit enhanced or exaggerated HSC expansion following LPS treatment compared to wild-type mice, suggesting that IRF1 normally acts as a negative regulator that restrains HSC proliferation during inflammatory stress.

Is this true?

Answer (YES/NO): NO